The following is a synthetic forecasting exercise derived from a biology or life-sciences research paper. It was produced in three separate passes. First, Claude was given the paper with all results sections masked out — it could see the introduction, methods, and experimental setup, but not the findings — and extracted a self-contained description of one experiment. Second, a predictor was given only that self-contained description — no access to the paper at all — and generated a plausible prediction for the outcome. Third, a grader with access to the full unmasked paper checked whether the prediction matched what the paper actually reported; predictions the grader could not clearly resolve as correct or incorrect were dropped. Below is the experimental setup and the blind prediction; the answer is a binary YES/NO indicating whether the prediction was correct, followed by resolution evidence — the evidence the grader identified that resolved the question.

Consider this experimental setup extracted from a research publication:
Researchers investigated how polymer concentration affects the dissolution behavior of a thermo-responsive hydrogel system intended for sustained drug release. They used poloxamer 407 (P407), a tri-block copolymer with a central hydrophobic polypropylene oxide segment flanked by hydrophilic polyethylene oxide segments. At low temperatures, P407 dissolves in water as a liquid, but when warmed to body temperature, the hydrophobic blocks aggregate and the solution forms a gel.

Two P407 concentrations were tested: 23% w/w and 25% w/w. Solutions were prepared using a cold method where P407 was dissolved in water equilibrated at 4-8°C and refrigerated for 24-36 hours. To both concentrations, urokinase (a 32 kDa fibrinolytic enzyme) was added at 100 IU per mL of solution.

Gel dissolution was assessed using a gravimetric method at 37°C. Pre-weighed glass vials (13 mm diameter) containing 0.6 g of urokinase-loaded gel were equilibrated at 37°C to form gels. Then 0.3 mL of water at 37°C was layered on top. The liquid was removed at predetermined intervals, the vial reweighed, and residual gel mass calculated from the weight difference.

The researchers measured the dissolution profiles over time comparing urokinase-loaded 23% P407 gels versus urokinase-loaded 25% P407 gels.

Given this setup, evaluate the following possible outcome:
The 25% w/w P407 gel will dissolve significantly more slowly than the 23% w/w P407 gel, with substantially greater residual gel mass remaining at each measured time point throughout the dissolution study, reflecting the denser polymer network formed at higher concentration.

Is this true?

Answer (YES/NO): YES